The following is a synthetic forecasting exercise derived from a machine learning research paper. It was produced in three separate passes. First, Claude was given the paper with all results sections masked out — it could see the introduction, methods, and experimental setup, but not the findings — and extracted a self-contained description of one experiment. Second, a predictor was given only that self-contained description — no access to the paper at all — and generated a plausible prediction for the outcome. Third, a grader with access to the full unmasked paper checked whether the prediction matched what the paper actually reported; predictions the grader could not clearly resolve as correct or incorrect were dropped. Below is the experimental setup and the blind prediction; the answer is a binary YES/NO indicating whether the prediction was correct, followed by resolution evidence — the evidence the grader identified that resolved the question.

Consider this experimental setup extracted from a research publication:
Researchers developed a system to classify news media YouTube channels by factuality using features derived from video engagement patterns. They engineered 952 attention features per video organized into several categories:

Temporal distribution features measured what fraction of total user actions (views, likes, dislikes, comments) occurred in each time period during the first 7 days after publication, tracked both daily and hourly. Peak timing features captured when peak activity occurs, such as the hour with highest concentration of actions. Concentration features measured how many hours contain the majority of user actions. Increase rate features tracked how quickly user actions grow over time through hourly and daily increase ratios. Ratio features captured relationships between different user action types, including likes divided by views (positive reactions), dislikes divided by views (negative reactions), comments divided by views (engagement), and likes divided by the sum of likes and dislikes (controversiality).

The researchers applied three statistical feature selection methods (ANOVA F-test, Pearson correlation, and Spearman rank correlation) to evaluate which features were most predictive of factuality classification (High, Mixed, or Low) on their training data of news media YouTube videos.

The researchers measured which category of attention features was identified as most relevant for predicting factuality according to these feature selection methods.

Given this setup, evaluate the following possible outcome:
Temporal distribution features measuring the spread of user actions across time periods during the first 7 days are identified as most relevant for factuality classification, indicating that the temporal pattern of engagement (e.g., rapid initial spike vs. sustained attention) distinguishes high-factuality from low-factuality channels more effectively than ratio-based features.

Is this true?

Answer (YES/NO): NO